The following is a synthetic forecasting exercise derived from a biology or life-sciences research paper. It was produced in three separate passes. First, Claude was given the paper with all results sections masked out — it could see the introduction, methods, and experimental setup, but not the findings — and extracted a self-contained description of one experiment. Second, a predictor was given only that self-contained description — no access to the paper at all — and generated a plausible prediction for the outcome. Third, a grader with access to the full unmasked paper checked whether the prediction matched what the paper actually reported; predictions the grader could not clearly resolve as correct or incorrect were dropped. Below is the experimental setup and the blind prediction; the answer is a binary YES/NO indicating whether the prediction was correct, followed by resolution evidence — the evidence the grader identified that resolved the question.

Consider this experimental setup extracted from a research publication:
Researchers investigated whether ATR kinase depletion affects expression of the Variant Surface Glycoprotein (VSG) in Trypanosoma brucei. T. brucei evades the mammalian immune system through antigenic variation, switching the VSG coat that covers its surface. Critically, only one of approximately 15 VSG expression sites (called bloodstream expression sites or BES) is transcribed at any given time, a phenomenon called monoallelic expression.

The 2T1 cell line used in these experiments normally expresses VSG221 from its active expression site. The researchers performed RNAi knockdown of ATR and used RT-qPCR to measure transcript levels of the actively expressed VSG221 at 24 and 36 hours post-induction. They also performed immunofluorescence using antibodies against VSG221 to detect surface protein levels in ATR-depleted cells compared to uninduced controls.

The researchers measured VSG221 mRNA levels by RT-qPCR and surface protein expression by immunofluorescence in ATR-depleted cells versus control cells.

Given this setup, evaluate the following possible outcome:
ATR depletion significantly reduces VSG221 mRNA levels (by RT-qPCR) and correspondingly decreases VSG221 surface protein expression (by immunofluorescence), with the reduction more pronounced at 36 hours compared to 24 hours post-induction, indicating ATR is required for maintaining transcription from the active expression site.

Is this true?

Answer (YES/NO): YES